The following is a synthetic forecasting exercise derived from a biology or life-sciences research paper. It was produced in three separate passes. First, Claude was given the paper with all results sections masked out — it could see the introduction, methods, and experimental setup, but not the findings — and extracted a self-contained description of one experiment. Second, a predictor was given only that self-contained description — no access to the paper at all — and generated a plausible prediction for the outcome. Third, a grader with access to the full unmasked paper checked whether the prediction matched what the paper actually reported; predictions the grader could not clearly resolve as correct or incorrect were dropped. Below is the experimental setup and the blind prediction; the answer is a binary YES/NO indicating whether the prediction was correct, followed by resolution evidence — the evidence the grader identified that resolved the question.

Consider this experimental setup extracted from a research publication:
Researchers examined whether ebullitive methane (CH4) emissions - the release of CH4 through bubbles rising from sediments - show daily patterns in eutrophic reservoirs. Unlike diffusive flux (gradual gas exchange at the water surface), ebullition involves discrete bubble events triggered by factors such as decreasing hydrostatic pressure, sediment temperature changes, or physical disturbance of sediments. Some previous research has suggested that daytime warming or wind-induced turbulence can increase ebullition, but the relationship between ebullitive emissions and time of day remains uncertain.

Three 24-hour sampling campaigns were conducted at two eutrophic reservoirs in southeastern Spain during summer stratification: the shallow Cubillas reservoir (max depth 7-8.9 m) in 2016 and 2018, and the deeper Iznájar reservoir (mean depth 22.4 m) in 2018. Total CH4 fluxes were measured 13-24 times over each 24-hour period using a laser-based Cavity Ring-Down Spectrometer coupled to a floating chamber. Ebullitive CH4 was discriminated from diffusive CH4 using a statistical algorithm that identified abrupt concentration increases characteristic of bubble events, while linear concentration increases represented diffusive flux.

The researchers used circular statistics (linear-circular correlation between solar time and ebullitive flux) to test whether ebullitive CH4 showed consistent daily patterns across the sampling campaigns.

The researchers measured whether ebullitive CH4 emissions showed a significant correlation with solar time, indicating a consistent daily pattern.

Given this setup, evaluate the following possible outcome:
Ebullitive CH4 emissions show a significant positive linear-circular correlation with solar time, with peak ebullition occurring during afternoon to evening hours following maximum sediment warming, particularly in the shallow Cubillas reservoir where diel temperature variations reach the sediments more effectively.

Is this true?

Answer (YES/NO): NO